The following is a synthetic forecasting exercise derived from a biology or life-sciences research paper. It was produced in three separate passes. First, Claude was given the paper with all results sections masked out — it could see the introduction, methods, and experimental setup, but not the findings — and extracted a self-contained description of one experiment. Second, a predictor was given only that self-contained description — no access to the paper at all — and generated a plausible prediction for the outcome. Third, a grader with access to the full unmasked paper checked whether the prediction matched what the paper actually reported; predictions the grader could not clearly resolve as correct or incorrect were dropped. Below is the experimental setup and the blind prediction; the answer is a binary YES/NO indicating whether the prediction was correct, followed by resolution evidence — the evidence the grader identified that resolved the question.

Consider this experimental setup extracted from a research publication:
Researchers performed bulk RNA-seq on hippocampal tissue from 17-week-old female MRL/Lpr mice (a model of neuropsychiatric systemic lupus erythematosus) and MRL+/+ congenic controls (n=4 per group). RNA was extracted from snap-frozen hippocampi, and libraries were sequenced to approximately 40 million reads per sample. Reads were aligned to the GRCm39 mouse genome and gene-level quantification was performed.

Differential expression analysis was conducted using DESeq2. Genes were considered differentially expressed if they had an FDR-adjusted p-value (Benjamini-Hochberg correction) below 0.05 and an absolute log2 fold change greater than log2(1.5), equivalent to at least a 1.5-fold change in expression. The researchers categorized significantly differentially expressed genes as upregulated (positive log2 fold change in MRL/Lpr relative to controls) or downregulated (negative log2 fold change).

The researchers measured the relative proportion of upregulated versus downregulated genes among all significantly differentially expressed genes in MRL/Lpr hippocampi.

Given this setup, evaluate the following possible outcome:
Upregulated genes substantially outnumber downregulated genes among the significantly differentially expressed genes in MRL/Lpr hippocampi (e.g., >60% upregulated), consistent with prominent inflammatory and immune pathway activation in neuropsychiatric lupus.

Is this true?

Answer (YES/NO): NO